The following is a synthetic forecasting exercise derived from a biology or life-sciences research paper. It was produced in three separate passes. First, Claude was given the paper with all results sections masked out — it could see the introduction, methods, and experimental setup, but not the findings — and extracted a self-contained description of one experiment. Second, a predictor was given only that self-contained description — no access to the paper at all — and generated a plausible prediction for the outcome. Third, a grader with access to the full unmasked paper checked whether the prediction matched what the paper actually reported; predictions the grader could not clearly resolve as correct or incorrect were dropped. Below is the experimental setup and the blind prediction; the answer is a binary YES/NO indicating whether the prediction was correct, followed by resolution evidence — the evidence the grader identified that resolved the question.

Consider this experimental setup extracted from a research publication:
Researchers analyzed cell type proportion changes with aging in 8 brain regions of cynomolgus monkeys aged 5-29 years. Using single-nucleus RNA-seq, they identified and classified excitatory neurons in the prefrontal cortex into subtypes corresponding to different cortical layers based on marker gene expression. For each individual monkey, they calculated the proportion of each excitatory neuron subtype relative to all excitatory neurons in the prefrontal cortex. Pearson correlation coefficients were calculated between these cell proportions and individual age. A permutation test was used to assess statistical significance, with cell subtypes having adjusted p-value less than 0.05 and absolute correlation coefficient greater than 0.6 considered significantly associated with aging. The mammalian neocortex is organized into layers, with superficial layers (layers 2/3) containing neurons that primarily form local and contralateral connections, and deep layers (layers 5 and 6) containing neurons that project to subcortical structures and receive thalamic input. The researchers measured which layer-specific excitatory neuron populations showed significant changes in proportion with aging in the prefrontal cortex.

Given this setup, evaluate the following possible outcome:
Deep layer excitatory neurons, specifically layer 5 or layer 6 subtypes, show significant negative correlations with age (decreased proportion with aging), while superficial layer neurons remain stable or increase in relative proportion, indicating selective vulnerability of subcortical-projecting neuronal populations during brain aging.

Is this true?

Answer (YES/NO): NO